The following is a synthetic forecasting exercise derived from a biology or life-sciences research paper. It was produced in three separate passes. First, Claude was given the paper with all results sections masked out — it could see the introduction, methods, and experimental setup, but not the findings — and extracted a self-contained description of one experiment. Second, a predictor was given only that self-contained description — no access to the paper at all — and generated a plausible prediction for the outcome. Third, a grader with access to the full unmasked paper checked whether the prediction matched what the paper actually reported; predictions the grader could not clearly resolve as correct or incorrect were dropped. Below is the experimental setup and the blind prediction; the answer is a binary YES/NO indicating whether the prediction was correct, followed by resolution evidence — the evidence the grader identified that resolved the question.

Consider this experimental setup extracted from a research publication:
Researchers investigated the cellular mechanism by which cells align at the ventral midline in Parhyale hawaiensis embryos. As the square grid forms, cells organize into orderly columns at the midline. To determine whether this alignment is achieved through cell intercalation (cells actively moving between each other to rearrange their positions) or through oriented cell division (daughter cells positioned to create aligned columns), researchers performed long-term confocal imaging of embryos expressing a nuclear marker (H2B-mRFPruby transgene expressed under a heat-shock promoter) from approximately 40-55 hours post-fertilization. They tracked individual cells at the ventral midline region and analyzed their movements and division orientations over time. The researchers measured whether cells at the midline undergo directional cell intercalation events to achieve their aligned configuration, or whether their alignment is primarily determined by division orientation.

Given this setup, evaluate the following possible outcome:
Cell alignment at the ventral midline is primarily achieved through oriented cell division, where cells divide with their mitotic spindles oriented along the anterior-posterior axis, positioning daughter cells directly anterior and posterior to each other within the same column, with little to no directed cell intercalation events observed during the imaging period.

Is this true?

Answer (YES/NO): NO